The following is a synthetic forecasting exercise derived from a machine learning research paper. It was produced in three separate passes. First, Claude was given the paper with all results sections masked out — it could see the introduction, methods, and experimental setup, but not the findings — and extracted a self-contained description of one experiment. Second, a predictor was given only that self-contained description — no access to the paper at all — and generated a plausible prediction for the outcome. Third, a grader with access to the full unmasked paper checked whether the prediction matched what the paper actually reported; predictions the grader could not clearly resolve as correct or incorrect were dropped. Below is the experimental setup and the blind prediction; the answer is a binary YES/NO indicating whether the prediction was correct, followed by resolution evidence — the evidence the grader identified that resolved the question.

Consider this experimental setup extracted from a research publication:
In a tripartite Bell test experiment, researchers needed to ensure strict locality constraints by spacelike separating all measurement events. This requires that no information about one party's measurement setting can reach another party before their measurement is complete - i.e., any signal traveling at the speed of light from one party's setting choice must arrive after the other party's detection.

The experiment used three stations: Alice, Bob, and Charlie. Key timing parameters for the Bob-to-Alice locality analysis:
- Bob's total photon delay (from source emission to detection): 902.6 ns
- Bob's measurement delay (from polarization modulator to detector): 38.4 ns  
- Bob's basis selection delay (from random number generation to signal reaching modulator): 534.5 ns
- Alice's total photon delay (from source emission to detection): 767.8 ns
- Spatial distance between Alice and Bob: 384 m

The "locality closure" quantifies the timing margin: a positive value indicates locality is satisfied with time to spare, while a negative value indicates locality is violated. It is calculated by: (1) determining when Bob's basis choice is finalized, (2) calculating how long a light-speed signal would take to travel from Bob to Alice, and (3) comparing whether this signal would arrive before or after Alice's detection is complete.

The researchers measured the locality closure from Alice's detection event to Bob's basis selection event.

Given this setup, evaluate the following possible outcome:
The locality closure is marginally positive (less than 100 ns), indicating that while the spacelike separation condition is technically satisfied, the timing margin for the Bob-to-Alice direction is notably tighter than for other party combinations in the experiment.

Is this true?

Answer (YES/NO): NO